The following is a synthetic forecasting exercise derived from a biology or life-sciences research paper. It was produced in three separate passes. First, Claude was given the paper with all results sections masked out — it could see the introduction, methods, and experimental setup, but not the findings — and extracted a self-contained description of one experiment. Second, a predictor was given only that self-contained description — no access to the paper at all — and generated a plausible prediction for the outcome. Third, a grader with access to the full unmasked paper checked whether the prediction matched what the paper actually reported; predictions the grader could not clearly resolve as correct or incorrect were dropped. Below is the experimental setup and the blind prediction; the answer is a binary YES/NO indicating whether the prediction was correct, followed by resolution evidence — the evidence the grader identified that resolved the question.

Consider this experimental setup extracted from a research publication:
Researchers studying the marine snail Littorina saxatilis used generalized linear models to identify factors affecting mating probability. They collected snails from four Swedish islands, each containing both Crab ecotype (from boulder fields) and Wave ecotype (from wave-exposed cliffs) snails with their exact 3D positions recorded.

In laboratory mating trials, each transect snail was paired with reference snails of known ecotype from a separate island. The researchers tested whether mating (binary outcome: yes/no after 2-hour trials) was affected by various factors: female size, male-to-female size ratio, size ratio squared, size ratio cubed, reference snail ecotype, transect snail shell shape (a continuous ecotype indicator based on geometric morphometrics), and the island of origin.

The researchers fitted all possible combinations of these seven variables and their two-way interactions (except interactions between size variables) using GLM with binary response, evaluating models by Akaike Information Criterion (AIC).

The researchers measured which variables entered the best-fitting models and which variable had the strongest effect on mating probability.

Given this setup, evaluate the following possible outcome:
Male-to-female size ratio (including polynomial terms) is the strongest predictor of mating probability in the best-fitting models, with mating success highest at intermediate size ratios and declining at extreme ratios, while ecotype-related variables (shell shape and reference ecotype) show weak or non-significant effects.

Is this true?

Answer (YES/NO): YES